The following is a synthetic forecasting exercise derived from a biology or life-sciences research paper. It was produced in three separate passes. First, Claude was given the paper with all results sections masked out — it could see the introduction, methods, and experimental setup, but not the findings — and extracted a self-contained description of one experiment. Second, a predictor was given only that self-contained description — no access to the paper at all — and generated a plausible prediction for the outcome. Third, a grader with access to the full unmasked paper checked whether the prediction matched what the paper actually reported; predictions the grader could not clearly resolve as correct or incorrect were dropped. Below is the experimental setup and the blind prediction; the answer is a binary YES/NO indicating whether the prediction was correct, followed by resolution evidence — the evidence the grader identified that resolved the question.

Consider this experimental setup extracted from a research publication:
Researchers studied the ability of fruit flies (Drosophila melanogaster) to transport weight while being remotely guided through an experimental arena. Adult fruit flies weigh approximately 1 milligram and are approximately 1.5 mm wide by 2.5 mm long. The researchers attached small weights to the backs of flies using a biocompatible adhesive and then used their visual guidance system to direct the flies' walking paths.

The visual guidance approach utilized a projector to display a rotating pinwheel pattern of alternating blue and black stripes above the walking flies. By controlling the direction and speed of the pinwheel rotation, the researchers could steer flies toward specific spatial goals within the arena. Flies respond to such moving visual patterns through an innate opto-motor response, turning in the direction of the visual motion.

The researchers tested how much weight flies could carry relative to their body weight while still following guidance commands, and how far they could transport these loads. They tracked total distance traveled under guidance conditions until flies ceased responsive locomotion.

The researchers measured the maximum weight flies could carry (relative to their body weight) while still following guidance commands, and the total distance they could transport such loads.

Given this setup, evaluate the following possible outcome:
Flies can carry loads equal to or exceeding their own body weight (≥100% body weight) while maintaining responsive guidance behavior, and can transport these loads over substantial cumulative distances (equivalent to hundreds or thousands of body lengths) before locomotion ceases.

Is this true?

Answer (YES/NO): YES